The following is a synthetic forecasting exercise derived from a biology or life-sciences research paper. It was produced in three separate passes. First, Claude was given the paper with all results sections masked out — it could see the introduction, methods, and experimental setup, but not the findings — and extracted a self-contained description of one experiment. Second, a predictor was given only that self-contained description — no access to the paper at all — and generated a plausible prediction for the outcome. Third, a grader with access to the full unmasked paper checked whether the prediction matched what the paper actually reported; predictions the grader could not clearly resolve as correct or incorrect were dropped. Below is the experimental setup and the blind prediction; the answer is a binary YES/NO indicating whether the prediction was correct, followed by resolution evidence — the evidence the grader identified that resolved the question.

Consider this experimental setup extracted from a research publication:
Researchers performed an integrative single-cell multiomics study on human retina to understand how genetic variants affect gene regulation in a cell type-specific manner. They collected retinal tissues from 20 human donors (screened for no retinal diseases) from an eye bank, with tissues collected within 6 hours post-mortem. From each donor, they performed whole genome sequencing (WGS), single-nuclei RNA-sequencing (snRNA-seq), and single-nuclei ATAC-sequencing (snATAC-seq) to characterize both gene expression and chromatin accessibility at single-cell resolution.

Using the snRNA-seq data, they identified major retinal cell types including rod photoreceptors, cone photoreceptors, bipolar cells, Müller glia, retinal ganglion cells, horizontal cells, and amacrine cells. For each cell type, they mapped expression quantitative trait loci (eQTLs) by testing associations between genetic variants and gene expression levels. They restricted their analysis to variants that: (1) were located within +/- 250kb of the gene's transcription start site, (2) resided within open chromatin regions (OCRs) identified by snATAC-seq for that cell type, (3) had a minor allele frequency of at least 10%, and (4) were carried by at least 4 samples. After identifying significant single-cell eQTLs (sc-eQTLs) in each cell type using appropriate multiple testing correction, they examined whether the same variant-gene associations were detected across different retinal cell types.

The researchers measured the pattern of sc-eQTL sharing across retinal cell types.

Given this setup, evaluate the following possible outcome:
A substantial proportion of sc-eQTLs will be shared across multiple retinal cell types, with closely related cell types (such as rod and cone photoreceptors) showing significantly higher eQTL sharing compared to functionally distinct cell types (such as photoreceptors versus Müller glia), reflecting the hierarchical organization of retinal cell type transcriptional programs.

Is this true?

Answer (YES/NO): NO